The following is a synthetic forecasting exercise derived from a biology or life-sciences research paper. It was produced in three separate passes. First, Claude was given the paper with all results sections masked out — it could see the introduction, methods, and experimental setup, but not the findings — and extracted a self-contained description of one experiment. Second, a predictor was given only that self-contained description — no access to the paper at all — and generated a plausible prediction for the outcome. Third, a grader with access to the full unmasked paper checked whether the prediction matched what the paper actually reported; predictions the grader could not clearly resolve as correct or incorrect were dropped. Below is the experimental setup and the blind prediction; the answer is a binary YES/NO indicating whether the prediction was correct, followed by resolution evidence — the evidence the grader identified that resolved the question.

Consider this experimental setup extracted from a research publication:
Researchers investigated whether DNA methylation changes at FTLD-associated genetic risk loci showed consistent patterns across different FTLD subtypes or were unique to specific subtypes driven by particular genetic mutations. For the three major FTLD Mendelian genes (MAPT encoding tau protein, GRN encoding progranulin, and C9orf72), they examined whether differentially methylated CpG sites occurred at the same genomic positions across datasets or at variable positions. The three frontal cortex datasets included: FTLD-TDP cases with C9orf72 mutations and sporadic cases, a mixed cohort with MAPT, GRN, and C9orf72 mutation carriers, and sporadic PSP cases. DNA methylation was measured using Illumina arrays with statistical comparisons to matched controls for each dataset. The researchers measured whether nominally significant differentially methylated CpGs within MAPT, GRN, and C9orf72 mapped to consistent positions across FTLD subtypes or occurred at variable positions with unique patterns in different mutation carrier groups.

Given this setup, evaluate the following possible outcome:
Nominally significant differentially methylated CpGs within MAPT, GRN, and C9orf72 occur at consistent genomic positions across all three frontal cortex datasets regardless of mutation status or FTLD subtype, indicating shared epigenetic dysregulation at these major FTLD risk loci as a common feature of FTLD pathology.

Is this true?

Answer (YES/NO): NO